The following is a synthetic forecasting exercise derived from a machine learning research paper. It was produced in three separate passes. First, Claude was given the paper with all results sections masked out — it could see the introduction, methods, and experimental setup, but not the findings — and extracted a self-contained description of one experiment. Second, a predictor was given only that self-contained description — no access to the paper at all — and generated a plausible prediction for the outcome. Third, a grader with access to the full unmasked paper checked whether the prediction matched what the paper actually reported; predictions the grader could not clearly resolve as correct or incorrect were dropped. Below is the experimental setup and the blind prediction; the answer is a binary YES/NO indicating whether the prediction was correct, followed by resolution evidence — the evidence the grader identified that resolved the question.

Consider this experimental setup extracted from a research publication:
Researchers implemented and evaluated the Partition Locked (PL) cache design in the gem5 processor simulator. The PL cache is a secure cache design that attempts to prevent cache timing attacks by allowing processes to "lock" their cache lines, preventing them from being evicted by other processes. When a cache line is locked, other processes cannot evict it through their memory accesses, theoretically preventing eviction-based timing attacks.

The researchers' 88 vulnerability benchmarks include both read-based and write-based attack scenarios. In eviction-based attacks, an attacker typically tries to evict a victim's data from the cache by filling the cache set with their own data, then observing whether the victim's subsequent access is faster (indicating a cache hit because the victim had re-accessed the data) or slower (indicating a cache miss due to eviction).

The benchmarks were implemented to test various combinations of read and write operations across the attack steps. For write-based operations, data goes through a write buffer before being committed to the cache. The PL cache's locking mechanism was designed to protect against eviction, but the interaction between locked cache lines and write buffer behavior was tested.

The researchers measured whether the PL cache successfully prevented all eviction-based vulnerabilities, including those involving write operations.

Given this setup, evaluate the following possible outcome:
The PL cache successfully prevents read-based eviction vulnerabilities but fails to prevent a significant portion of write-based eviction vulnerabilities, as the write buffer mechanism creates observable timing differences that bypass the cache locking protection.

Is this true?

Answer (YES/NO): YES